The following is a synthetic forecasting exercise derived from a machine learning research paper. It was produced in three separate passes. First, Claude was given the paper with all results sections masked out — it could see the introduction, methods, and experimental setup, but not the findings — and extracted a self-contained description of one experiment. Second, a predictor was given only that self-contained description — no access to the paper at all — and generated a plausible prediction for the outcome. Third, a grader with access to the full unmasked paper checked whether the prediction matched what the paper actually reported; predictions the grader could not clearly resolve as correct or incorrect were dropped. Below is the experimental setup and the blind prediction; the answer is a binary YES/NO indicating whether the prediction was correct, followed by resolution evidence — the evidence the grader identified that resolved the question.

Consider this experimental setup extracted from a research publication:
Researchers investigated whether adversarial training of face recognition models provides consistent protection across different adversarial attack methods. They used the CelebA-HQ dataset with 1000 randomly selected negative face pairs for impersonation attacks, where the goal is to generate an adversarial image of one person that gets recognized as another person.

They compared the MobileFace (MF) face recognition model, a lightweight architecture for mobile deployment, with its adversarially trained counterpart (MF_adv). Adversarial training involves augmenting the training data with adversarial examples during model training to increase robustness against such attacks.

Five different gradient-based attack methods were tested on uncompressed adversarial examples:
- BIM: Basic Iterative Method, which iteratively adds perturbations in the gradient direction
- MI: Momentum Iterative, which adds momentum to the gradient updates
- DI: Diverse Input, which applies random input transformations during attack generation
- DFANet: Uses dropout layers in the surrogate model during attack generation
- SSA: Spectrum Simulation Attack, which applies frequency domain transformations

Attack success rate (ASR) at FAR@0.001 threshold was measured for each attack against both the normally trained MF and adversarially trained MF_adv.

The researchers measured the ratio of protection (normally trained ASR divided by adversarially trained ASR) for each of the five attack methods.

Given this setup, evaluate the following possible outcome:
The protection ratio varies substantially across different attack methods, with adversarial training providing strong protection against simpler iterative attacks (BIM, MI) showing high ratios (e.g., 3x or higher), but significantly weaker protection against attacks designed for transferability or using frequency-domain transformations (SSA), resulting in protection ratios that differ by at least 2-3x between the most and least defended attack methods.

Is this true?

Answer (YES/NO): NO